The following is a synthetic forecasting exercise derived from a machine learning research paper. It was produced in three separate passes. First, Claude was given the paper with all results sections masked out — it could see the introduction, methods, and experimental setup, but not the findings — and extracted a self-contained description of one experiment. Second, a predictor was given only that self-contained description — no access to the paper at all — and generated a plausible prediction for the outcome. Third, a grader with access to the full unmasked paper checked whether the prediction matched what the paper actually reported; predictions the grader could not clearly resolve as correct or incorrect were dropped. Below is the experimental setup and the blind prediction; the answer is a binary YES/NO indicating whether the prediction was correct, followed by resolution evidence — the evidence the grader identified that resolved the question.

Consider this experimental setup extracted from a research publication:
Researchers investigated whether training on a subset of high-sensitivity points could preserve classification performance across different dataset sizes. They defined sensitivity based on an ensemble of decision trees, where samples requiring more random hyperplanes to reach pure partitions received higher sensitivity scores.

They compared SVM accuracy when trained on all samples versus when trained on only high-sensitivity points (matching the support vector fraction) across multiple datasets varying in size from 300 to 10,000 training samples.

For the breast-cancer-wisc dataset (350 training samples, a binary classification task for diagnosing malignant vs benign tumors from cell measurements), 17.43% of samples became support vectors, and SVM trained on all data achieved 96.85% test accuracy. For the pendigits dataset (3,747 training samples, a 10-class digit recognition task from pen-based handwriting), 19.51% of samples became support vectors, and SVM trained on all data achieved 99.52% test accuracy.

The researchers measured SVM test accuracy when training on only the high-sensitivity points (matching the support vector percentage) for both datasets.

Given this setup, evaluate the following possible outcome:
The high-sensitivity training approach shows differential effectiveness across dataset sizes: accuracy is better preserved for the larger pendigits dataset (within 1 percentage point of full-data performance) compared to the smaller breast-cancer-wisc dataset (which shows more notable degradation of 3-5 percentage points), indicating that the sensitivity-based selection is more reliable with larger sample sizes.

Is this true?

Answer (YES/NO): NO